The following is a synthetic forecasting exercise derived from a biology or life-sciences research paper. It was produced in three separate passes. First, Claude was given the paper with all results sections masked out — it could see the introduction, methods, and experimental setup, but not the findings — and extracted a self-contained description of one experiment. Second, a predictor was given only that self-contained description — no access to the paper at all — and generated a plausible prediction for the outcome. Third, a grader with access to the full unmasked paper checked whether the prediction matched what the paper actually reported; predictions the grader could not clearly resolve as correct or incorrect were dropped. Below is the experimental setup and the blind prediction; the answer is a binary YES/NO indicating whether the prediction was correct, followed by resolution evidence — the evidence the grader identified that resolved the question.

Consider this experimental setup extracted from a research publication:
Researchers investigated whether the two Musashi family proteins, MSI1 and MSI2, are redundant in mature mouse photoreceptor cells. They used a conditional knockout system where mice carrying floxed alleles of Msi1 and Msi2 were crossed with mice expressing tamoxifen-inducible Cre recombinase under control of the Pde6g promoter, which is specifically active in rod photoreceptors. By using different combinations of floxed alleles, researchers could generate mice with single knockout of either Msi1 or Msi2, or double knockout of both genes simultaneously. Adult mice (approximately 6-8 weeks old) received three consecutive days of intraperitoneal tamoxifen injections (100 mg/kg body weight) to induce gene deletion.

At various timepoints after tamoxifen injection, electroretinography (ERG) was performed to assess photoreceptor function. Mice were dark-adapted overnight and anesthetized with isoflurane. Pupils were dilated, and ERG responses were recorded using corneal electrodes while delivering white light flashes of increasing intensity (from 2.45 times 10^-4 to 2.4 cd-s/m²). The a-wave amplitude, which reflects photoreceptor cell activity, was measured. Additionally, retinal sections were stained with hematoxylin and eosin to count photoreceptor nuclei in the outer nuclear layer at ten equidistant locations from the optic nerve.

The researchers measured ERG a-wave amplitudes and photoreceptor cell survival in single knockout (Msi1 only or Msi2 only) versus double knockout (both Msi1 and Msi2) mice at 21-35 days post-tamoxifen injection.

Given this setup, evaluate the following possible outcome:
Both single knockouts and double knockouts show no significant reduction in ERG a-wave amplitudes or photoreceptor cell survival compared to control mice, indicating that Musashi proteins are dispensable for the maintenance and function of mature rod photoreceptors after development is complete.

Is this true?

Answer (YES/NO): NO